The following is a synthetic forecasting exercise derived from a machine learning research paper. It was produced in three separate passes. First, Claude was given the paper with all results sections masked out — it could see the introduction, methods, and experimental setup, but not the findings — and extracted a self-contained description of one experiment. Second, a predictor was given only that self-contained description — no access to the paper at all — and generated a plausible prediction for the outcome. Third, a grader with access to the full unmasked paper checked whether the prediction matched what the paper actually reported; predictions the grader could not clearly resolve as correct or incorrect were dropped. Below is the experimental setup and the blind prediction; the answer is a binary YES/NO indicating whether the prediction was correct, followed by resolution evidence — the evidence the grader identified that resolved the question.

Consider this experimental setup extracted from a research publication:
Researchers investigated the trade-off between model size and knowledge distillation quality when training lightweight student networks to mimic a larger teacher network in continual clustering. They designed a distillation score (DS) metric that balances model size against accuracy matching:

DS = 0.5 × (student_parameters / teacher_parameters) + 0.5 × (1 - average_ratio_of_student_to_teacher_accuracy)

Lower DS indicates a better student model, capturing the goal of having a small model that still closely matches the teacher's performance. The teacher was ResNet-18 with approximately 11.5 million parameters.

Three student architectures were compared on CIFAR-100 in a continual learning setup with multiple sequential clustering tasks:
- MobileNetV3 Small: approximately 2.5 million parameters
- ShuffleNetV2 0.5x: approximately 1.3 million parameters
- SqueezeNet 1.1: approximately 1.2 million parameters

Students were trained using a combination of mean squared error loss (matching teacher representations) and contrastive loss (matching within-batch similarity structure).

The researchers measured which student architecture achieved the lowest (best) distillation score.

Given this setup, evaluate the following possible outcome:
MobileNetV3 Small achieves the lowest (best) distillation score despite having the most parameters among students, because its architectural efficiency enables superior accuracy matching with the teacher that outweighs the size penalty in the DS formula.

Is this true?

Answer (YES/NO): NO